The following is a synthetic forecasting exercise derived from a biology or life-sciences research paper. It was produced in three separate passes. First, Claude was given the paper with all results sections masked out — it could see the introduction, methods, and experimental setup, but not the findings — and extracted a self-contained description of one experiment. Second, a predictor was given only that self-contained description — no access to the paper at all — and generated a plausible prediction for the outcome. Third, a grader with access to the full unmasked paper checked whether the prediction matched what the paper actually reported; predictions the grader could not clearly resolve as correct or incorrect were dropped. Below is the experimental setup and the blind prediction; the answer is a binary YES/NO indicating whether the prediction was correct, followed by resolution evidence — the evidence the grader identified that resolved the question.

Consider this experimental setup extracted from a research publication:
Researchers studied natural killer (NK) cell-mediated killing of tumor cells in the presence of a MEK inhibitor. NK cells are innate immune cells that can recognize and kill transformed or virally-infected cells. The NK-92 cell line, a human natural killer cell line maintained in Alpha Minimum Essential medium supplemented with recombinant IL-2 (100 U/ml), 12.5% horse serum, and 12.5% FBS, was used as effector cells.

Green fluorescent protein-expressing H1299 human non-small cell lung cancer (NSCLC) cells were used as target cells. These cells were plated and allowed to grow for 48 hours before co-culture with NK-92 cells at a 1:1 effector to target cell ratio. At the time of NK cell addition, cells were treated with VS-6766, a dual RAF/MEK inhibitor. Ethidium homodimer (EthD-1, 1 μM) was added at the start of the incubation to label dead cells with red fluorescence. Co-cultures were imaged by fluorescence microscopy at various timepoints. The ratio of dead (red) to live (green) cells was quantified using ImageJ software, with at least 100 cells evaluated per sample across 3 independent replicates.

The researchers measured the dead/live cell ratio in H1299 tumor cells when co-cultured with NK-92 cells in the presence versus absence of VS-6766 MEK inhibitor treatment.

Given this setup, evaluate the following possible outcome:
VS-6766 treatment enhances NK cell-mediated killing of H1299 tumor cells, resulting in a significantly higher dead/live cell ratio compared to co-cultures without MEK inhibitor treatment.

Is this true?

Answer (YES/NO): YES